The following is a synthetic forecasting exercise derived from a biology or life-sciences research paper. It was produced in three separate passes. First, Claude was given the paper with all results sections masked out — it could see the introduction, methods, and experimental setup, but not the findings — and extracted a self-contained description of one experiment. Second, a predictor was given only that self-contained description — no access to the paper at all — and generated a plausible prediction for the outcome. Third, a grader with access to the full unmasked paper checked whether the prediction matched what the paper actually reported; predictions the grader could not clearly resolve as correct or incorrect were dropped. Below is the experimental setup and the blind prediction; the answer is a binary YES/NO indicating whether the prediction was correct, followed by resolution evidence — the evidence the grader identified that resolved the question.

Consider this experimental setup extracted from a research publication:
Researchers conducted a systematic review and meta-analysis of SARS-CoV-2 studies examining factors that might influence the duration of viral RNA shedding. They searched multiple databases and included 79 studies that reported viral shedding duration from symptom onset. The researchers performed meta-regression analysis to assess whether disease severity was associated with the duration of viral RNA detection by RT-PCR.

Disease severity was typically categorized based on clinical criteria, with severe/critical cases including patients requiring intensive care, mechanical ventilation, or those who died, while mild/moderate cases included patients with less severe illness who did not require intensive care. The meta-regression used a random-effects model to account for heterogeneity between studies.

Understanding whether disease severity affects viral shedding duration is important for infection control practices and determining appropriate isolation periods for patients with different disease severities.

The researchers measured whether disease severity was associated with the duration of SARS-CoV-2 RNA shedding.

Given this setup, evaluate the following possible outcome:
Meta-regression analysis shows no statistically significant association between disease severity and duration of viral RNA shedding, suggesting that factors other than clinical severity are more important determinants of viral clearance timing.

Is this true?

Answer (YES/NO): NO